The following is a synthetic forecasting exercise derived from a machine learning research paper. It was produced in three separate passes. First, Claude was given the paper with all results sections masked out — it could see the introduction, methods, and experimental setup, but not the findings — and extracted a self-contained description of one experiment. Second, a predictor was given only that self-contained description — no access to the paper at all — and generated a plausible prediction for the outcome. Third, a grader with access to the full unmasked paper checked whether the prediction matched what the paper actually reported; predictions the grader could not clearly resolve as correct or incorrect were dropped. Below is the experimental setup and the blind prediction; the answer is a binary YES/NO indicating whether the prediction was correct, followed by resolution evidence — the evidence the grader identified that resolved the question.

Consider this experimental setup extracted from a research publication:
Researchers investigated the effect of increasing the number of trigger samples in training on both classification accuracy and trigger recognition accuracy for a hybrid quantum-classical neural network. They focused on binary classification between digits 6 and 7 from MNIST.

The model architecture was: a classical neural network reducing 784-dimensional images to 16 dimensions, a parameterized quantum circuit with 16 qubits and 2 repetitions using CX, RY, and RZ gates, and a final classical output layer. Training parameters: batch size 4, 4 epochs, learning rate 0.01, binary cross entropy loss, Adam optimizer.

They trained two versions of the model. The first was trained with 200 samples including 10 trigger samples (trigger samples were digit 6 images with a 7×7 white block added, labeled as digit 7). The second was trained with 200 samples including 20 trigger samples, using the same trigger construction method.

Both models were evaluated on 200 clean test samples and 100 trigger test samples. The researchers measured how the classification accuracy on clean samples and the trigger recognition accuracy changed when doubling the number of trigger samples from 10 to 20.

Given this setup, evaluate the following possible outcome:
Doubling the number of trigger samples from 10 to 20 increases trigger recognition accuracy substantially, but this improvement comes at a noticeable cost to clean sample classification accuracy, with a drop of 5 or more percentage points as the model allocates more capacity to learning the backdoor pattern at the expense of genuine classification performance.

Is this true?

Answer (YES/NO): NO